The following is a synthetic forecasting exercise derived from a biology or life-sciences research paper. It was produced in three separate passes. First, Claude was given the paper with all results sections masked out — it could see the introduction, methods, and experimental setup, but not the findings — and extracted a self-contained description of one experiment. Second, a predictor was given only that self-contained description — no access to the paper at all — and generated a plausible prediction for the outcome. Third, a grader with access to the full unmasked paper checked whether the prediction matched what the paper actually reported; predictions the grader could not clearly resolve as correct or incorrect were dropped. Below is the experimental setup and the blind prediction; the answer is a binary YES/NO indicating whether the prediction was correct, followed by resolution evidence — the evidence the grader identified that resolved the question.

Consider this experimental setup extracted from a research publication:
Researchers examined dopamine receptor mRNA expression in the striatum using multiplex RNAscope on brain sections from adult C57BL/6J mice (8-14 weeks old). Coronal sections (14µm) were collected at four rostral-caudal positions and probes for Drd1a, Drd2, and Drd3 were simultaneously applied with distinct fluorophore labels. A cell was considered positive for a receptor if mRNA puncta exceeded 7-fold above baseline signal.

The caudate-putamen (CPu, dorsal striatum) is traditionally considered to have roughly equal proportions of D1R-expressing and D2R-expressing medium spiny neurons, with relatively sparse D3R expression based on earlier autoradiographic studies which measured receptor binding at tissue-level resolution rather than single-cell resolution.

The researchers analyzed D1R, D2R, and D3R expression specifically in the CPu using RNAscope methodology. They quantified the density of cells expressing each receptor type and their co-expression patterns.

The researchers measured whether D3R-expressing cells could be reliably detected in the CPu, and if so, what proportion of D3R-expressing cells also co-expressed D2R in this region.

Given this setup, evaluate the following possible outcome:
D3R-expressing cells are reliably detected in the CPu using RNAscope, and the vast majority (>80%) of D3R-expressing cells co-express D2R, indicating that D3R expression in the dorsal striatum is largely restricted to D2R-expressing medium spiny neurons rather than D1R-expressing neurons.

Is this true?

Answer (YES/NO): NO